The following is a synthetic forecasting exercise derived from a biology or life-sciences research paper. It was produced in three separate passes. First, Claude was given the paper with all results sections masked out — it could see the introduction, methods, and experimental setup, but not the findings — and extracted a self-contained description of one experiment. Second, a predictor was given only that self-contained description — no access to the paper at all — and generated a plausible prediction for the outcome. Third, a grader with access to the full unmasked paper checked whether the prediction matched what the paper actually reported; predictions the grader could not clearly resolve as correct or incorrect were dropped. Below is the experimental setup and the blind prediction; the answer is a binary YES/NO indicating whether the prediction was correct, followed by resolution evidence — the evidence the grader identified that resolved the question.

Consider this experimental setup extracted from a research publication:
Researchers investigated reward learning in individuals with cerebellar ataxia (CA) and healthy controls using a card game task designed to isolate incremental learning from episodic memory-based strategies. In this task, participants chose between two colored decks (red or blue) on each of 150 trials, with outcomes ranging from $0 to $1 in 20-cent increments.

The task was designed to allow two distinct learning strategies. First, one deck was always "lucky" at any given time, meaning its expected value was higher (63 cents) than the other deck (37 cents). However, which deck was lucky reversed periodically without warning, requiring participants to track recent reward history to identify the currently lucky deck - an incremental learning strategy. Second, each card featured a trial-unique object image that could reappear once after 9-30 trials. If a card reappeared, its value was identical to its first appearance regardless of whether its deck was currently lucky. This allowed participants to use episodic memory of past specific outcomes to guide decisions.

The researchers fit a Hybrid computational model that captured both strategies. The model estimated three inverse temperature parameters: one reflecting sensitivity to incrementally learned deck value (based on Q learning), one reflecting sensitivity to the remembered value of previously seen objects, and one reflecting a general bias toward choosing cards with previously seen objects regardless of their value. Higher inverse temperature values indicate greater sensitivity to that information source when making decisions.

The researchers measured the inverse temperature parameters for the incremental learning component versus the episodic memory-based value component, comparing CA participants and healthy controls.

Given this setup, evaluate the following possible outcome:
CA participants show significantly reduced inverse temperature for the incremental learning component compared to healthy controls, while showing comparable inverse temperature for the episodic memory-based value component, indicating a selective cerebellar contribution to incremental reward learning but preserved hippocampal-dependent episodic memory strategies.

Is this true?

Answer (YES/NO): YES